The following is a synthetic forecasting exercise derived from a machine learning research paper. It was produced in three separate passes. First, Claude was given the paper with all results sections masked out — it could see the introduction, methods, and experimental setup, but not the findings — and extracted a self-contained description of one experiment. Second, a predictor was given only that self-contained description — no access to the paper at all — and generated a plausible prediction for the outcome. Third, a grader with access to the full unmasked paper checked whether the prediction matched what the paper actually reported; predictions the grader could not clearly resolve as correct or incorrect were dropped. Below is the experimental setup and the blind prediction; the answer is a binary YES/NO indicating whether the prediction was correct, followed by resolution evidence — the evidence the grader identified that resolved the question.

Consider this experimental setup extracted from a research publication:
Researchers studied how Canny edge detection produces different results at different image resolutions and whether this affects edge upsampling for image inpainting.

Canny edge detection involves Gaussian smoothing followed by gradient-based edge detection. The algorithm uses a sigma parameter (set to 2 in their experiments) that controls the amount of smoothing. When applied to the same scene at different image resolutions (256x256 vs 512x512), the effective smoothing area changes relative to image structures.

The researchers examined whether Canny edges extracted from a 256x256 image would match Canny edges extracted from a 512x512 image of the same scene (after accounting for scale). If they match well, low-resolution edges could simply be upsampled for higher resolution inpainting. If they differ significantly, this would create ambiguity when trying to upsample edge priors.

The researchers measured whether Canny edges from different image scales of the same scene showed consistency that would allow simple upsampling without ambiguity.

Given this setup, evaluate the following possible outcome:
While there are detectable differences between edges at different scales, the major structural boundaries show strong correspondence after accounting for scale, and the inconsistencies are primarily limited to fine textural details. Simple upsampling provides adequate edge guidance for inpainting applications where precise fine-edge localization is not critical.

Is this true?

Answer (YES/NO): NO